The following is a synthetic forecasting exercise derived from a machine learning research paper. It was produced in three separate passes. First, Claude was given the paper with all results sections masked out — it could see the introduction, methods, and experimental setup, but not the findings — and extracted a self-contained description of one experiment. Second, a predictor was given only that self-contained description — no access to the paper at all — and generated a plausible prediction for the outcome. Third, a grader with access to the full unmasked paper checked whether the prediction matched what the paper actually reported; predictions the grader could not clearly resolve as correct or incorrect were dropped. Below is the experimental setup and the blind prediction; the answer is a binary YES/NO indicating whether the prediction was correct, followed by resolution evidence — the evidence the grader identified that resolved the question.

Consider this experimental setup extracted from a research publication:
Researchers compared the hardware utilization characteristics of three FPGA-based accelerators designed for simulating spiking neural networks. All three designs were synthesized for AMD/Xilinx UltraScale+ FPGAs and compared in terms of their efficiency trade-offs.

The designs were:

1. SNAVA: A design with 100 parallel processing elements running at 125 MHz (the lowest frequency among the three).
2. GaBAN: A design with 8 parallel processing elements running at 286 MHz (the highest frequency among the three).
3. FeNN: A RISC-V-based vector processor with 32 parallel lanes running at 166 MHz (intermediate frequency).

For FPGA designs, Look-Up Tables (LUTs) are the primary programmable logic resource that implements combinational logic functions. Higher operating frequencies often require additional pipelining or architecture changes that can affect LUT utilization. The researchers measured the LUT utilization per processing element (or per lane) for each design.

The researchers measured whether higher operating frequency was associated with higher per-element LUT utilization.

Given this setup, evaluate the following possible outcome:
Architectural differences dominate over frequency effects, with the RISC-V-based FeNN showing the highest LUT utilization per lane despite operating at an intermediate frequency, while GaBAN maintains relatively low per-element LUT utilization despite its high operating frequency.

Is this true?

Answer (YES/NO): NO